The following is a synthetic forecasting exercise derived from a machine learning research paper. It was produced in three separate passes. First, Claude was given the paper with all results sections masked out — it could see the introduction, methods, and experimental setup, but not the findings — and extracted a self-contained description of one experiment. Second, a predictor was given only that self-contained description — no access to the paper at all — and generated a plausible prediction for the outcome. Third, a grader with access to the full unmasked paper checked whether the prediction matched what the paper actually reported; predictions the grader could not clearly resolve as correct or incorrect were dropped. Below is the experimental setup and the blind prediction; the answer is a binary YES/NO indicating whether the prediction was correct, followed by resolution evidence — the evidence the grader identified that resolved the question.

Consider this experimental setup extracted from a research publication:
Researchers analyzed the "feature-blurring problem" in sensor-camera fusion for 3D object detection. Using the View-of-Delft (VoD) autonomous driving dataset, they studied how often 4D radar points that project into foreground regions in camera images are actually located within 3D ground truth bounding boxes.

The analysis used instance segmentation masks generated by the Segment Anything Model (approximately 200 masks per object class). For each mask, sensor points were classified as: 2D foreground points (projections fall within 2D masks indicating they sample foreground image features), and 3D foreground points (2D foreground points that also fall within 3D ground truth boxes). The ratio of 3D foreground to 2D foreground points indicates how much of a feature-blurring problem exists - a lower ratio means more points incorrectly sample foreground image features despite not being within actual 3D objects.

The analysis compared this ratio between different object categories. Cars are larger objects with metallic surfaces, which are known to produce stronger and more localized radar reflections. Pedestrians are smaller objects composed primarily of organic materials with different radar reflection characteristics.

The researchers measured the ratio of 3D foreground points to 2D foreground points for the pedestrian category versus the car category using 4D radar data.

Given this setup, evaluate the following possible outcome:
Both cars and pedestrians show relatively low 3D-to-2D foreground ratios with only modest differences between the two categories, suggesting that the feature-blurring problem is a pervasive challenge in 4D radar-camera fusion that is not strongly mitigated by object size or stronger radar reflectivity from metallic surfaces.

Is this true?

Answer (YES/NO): NO